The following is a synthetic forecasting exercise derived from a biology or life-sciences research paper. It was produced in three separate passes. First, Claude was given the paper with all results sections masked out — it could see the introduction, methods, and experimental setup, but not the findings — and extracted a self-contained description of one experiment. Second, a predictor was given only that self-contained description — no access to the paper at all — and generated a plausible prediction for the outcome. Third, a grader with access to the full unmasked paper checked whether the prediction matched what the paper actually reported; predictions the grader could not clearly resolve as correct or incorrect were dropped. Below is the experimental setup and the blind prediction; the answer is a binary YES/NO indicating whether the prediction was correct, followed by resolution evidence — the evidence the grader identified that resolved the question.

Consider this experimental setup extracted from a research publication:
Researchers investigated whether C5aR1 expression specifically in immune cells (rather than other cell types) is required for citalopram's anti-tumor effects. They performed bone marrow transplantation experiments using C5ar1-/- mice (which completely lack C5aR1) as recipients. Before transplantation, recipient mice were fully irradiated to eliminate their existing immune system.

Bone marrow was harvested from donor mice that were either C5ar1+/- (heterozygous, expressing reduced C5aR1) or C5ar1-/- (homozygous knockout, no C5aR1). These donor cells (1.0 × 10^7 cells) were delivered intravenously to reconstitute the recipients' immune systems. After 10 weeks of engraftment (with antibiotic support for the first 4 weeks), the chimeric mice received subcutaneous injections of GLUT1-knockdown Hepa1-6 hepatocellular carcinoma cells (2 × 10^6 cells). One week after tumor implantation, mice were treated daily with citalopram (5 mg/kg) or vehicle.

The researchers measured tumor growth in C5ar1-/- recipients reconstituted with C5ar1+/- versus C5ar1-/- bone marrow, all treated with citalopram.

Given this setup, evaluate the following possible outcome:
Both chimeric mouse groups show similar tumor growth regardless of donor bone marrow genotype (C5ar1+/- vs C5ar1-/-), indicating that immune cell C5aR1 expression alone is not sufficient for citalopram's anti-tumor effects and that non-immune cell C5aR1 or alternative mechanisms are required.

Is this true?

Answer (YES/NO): NO